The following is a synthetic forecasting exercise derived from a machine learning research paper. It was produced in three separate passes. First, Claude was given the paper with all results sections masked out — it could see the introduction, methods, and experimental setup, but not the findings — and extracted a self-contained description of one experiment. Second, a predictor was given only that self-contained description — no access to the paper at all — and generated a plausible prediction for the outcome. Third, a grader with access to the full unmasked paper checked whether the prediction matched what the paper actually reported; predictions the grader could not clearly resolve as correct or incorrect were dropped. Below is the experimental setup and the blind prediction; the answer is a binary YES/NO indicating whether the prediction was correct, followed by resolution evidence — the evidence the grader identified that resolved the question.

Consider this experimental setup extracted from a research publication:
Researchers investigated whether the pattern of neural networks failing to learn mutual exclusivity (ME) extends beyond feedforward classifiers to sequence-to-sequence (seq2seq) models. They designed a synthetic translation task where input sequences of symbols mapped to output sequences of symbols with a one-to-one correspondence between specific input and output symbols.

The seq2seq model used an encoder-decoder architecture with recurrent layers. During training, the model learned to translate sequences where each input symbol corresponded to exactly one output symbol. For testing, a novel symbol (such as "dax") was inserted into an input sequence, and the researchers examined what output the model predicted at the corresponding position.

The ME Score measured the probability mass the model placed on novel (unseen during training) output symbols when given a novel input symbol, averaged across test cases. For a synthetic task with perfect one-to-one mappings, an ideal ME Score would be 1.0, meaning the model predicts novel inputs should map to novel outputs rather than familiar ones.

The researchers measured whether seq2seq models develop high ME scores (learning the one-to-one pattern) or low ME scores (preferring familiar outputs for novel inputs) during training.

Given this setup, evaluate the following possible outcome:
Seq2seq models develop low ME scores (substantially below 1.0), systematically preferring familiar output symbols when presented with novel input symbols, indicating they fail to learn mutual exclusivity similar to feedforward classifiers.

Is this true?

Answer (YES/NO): YES